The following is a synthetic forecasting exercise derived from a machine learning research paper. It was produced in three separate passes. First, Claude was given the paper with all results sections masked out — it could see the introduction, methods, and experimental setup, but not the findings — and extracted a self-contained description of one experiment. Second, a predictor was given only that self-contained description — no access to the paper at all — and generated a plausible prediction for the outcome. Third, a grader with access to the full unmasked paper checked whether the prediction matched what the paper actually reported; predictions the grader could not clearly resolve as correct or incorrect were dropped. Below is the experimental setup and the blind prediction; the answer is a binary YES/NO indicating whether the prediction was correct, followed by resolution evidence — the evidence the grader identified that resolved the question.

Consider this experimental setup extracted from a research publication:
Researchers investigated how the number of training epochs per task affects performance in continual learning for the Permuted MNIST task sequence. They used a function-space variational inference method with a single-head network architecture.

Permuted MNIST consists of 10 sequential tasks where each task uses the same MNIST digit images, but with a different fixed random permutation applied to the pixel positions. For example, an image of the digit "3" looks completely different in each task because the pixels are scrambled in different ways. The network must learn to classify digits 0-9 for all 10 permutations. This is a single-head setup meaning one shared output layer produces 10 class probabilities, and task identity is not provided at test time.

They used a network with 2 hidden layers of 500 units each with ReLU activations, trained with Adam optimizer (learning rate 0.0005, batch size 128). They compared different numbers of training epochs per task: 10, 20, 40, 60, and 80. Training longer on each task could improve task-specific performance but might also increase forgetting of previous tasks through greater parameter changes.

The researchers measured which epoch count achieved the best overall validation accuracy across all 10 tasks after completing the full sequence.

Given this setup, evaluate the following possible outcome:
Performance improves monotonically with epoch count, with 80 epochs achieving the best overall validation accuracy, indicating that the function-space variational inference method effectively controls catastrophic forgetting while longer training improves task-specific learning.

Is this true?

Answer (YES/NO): NO